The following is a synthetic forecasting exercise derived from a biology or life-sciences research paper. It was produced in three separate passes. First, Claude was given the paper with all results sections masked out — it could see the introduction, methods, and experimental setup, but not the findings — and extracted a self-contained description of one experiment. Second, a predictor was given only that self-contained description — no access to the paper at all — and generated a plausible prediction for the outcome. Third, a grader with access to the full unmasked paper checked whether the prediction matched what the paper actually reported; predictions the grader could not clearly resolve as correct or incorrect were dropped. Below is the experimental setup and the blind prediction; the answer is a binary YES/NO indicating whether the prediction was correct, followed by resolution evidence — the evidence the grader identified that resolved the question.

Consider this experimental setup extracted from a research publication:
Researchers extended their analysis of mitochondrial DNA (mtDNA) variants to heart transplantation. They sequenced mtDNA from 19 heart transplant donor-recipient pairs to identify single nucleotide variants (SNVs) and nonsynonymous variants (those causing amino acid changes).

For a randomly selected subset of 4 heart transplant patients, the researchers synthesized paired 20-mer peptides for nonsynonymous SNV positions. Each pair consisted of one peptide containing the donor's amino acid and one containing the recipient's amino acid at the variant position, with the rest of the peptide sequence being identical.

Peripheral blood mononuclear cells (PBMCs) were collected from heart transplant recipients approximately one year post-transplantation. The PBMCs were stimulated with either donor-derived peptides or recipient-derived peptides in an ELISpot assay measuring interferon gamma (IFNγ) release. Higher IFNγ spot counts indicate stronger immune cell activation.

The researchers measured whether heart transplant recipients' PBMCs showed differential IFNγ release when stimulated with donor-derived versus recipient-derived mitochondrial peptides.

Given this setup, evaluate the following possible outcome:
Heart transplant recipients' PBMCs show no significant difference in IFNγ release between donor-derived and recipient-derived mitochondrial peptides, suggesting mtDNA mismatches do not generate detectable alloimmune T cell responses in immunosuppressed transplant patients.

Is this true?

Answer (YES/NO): NO